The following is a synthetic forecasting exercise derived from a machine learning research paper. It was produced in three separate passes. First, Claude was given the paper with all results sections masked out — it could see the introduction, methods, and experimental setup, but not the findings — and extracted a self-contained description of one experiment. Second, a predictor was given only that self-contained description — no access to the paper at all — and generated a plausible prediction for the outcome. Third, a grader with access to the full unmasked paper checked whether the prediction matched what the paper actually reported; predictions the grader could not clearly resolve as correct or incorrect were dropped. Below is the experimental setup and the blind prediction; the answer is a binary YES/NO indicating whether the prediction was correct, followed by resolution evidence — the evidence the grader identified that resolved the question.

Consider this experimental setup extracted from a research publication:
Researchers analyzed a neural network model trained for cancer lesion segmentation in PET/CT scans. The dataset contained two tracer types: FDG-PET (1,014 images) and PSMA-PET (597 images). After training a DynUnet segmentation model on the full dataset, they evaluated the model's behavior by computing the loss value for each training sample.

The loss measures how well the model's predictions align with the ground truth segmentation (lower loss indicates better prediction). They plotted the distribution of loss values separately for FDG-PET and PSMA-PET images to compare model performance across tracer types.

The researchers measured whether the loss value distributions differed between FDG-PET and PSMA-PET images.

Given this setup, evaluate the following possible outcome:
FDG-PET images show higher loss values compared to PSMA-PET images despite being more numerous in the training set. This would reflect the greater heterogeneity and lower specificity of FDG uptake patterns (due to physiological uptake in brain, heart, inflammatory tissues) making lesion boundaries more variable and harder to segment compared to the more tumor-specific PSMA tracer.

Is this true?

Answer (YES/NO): NO